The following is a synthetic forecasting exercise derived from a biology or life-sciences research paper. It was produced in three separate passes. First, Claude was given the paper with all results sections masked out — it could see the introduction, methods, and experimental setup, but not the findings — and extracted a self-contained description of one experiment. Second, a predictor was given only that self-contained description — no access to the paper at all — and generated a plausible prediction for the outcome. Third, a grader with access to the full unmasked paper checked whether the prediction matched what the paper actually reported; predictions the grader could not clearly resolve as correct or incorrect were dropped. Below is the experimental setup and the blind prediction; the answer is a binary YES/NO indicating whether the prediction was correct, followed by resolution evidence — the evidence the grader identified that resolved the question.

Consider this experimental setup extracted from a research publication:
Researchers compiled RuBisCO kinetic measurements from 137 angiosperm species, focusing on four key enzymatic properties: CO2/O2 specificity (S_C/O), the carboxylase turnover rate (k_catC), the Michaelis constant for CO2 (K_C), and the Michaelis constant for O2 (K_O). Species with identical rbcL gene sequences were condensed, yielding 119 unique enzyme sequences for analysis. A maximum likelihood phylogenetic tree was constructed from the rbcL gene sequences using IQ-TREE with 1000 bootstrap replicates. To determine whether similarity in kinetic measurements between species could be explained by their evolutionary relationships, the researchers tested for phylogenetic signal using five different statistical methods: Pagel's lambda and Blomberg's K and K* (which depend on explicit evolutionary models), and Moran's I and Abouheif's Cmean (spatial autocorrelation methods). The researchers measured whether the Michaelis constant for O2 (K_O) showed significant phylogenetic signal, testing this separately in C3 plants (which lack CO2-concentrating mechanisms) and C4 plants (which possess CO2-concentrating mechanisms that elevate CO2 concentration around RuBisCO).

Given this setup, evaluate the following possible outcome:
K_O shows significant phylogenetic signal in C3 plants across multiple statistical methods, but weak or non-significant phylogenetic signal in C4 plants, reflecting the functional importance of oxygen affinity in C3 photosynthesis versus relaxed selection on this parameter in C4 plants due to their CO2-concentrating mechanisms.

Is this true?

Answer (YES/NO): NO